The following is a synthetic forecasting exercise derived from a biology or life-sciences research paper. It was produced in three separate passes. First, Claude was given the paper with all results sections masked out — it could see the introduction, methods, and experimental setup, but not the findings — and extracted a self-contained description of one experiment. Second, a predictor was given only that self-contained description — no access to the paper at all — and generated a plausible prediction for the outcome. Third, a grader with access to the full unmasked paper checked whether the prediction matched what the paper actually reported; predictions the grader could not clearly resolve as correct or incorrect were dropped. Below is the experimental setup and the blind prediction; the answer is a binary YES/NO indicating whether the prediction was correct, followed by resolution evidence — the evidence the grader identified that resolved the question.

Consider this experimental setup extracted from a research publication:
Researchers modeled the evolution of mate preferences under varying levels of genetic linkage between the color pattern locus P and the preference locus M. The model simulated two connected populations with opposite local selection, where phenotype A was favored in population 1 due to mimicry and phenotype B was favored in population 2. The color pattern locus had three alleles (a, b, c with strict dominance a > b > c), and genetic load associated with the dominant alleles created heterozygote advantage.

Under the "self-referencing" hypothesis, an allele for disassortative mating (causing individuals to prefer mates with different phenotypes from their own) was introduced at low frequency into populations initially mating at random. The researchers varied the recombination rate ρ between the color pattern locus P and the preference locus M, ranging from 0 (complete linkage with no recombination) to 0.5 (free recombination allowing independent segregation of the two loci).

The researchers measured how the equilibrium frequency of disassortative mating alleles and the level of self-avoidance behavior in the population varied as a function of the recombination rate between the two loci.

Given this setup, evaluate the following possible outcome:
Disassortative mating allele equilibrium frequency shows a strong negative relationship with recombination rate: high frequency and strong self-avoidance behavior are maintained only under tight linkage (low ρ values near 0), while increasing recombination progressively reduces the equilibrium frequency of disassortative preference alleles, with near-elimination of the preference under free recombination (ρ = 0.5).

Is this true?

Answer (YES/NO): NO